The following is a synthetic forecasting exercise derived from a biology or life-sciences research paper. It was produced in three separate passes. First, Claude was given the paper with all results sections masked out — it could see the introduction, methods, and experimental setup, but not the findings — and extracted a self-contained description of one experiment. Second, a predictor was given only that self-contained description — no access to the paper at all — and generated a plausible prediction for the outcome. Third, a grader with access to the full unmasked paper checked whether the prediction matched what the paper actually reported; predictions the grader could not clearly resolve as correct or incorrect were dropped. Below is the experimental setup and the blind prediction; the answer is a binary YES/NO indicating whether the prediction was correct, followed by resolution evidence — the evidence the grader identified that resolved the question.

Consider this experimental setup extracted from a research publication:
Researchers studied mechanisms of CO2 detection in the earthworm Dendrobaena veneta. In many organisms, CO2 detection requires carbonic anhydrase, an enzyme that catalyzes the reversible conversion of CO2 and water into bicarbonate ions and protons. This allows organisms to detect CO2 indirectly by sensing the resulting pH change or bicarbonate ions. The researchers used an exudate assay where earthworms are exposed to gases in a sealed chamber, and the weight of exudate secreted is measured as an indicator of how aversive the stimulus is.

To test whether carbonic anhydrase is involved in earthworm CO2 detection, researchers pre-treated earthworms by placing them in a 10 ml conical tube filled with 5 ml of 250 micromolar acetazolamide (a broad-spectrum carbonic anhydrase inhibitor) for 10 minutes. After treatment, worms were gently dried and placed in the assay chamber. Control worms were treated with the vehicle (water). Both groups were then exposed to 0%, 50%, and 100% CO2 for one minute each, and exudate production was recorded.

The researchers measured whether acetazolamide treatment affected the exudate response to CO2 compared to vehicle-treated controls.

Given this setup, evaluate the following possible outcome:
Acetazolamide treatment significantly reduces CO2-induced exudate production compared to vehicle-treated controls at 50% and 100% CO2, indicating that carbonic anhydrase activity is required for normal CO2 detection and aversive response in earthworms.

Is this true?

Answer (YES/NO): YES